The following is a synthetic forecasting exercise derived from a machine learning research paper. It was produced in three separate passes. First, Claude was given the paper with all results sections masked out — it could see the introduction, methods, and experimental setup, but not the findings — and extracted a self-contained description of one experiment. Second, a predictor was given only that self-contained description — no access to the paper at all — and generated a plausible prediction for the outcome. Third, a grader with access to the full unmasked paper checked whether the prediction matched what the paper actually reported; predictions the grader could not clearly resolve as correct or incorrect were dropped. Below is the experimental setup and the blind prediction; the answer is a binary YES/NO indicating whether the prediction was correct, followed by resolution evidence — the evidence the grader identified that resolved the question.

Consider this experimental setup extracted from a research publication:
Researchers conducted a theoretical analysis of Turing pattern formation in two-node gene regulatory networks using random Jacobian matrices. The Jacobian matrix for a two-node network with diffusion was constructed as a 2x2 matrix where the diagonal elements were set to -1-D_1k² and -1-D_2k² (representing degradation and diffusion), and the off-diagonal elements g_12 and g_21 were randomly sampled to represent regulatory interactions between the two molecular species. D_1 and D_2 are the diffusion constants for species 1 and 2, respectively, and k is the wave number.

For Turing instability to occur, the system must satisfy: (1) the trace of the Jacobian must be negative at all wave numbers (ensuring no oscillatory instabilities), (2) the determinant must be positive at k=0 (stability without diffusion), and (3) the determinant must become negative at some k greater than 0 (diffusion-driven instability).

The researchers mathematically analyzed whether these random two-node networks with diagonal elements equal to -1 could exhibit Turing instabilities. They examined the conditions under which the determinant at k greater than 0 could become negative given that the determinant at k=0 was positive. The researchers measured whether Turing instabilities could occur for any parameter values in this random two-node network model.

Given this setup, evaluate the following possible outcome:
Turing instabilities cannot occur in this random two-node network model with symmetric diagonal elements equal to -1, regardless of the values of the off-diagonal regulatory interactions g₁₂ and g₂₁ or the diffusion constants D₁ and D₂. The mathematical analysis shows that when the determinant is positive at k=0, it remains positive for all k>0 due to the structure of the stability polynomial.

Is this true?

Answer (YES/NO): YES